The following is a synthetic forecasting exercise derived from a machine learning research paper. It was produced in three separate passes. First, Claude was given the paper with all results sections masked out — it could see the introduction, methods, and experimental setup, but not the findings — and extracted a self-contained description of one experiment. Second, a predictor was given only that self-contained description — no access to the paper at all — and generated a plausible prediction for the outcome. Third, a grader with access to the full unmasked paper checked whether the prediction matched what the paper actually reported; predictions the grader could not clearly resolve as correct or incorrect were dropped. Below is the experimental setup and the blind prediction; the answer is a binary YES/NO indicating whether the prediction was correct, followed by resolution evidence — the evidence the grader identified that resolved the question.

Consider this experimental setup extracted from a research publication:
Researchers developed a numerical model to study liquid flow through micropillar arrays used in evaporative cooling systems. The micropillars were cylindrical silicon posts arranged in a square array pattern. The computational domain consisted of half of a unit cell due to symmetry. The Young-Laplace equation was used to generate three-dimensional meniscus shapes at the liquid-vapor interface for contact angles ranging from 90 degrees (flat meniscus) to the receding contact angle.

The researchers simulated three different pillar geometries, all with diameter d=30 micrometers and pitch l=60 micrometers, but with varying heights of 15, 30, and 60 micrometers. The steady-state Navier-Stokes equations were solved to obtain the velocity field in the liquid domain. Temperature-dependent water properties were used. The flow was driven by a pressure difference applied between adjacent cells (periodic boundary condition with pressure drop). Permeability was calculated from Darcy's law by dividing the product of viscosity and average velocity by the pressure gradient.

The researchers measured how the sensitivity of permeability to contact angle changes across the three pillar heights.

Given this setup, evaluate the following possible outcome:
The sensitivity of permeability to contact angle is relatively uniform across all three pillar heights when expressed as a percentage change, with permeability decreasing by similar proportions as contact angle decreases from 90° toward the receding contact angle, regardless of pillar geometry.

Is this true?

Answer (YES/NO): NO